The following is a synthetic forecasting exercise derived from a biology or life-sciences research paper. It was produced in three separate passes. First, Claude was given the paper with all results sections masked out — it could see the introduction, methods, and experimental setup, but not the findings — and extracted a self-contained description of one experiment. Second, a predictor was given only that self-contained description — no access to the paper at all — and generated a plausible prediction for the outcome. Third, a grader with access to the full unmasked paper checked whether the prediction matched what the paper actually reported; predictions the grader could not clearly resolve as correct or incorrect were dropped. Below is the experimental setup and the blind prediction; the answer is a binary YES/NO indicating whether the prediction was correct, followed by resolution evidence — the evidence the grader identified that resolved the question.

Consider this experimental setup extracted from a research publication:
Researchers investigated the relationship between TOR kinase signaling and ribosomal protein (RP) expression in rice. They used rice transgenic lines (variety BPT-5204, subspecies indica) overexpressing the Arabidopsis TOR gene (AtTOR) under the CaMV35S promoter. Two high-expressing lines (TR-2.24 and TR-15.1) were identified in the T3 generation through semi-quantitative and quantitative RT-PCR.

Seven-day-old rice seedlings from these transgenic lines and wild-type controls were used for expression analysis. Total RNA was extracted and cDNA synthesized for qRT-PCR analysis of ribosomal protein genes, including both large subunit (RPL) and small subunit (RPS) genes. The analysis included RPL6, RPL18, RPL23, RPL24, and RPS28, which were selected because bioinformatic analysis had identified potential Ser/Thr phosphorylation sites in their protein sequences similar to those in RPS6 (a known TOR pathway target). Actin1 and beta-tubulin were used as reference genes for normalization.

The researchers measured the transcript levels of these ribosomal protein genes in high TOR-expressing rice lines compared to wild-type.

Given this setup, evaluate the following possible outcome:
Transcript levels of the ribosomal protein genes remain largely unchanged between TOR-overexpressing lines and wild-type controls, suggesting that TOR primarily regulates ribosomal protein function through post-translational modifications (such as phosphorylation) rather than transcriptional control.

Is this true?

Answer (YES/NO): NO